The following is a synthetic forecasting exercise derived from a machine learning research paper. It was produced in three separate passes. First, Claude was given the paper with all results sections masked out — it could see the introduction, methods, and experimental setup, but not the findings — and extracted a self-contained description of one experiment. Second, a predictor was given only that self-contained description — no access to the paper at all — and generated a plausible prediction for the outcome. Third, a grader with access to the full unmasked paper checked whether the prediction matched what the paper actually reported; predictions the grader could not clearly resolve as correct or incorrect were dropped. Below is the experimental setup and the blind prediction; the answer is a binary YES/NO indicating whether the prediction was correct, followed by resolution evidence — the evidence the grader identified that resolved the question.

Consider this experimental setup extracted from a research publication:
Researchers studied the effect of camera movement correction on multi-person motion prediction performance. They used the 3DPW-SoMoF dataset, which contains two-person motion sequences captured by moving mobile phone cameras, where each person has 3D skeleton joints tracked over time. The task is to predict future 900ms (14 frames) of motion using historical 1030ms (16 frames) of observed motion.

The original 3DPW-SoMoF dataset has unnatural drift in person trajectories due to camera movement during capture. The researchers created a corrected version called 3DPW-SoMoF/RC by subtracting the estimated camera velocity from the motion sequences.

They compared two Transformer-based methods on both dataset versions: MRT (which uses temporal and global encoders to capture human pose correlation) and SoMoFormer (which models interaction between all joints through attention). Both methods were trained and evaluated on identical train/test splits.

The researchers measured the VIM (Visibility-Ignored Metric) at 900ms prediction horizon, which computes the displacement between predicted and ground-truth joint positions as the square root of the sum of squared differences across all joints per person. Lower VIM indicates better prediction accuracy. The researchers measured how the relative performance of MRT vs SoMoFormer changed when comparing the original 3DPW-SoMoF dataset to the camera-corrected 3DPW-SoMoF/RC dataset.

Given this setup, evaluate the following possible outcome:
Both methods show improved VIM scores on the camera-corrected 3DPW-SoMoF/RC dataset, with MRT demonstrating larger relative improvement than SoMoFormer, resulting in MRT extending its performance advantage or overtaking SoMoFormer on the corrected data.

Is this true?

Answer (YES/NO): NO